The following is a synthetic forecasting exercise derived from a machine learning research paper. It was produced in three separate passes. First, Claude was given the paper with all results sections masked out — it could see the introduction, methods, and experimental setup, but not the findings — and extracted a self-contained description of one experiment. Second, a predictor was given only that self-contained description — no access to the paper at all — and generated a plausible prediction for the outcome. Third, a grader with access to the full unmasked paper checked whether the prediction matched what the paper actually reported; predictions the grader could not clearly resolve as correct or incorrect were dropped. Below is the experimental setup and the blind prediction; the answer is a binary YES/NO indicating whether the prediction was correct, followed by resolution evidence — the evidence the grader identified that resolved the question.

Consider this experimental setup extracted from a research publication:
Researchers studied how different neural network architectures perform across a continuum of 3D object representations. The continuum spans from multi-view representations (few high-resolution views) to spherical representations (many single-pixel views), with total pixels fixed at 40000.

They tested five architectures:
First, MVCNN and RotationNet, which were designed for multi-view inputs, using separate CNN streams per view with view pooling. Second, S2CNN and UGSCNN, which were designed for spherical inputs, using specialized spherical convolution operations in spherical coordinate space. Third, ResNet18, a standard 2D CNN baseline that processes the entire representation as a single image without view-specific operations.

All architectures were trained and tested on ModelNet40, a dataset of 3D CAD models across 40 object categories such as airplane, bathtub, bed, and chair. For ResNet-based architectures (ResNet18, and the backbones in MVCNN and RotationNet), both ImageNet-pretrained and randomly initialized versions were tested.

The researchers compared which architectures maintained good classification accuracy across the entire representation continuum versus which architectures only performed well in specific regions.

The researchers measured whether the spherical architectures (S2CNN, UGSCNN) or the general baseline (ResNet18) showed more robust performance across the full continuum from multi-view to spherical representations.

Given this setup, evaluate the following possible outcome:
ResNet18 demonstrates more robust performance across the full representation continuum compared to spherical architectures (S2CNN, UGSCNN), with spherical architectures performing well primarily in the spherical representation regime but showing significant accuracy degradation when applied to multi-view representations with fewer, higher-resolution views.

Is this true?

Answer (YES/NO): NO